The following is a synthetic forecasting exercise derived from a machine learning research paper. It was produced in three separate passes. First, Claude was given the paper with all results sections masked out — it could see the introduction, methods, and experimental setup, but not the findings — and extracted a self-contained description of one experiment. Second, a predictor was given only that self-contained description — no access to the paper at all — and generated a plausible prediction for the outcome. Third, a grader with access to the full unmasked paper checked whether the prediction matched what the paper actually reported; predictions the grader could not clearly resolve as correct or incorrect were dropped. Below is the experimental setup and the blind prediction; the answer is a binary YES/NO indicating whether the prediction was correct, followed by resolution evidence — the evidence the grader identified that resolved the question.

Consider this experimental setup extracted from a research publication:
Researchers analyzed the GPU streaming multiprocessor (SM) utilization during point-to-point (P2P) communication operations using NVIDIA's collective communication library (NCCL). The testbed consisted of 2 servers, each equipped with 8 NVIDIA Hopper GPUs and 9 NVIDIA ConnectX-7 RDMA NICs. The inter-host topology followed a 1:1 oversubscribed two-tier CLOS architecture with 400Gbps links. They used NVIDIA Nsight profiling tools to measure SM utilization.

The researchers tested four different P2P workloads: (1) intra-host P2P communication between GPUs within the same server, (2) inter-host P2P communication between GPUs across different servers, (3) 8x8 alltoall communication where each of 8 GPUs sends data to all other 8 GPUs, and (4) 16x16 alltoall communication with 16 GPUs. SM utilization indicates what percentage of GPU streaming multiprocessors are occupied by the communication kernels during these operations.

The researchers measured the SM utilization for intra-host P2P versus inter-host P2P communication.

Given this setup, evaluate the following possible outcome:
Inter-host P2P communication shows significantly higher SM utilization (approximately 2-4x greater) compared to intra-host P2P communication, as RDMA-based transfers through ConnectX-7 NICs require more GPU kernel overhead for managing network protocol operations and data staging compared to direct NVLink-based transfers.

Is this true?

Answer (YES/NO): NO